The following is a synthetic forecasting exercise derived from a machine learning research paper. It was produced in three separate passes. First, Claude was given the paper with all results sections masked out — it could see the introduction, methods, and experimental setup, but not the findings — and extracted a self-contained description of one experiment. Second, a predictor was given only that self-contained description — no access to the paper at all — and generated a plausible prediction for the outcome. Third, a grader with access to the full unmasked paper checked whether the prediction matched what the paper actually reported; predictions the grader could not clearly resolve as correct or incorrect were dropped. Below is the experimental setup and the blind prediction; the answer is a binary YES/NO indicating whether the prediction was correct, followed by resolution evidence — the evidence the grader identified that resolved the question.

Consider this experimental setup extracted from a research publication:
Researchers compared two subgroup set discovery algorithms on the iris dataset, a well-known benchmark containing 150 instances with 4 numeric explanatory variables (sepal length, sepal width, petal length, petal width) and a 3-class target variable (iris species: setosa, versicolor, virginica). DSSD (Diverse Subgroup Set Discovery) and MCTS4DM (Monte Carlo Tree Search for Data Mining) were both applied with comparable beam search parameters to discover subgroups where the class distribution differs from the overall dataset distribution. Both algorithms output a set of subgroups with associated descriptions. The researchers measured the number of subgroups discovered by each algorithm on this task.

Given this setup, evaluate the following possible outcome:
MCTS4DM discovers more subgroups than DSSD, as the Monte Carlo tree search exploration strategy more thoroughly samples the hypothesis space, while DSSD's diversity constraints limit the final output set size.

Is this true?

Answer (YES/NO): YES